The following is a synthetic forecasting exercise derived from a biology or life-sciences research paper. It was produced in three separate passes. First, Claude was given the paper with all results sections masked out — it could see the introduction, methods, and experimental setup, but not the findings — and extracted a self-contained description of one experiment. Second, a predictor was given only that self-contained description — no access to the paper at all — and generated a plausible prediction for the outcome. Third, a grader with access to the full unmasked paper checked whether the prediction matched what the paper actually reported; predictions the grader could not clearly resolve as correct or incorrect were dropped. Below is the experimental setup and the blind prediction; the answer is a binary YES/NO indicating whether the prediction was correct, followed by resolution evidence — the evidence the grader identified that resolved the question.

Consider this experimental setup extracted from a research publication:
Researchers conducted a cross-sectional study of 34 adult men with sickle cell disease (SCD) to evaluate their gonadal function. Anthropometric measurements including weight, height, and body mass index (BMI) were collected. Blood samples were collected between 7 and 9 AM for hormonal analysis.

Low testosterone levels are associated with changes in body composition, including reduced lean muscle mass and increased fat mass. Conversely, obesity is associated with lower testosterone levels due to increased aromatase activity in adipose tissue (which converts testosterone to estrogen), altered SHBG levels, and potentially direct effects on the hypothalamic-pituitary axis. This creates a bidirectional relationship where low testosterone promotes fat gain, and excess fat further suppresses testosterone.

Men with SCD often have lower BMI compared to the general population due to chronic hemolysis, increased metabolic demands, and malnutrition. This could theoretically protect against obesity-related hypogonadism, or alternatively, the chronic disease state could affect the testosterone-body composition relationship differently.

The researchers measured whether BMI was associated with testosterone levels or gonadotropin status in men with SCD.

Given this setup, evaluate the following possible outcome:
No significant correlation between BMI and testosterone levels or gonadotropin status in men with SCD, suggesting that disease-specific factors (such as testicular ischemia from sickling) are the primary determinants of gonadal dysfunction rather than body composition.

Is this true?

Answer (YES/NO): YES